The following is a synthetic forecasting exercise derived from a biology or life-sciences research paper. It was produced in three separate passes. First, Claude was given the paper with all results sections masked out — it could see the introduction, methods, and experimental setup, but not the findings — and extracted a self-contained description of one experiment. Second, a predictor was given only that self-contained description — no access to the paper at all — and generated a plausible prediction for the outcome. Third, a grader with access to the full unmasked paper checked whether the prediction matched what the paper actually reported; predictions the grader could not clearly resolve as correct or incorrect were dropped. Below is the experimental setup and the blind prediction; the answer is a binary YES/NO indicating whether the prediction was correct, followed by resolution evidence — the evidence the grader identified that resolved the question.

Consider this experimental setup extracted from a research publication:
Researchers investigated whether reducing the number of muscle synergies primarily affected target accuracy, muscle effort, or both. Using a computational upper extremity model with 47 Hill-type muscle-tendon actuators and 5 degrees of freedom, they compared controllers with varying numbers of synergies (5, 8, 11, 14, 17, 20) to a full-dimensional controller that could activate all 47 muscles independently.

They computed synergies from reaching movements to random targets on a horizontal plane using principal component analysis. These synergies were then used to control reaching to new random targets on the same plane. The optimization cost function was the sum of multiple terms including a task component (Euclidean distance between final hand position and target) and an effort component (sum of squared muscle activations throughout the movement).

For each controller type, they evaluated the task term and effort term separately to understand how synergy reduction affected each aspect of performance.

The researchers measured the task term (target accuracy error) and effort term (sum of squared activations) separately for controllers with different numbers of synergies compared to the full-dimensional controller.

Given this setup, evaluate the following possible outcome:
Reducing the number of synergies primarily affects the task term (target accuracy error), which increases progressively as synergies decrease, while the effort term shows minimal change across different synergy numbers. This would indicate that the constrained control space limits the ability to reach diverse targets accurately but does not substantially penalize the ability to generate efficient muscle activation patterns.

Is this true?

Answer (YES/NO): NO